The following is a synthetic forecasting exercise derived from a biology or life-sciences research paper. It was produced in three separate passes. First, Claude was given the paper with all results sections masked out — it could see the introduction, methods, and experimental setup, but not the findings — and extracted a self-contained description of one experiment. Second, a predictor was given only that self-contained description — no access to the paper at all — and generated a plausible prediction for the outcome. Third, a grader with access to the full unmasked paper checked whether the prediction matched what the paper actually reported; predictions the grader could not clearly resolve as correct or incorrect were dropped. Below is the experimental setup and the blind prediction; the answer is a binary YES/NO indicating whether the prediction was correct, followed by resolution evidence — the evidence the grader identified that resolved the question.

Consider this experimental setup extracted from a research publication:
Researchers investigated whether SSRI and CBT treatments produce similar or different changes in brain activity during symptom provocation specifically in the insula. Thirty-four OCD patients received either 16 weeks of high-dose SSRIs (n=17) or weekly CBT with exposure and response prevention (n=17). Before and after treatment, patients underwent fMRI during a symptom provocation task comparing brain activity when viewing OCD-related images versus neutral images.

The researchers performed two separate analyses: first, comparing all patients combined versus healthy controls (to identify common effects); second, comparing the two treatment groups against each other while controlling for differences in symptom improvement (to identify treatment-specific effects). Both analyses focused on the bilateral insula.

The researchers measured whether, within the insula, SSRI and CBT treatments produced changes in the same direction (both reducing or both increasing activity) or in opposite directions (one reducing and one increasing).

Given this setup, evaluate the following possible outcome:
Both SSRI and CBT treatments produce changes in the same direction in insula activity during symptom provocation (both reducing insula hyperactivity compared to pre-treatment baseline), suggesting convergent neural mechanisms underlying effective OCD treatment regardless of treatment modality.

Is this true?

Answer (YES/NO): YES